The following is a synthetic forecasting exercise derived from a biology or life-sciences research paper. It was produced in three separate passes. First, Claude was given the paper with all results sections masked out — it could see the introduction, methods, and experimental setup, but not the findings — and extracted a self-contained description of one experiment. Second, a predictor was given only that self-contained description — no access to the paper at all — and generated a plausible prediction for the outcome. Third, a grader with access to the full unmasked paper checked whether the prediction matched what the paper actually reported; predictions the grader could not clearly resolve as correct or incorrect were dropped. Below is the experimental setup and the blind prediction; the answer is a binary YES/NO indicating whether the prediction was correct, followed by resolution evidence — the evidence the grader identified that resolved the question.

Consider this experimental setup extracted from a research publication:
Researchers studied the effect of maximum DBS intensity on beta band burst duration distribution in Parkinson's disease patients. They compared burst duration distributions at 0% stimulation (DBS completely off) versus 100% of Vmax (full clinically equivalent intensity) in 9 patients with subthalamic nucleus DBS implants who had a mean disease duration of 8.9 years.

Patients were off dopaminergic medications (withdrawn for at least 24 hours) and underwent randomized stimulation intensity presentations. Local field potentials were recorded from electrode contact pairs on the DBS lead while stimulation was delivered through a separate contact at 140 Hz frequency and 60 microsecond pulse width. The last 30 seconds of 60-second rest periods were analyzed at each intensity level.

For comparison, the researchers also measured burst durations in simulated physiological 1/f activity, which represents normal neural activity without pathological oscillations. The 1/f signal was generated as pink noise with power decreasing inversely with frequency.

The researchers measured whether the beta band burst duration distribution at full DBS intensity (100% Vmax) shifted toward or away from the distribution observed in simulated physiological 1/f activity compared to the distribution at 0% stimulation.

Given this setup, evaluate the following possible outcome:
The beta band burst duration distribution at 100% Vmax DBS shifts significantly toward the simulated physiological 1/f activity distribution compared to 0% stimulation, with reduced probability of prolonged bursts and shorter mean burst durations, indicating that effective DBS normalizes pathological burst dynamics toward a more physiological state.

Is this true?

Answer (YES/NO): YES